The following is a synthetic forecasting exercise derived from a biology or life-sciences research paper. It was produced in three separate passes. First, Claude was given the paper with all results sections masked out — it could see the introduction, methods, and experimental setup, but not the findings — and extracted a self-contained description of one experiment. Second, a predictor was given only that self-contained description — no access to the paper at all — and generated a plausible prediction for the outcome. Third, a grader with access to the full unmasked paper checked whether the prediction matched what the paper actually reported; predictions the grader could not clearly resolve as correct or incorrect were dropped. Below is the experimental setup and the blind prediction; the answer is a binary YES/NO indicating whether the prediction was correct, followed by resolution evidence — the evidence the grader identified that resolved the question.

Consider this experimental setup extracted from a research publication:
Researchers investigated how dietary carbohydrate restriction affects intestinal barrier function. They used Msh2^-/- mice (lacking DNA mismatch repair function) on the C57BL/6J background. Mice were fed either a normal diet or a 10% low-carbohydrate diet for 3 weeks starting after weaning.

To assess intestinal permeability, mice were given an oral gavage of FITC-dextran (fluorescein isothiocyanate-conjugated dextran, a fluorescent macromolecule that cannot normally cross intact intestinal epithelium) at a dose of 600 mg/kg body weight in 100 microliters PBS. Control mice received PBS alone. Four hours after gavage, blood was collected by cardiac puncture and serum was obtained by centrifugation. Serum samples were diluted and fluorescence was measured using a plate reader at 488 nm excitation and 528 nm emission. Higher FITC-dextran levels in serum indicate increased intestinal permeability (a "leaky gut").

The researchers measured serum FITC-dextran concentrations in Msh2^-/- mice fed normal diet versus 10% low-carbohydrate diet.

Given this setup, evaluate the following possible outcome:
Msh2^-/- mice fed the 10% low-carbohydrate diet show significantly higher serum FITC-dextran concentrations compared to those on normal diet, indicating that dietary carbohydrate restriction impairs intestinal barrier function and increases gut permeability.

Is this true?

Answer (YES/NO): NO